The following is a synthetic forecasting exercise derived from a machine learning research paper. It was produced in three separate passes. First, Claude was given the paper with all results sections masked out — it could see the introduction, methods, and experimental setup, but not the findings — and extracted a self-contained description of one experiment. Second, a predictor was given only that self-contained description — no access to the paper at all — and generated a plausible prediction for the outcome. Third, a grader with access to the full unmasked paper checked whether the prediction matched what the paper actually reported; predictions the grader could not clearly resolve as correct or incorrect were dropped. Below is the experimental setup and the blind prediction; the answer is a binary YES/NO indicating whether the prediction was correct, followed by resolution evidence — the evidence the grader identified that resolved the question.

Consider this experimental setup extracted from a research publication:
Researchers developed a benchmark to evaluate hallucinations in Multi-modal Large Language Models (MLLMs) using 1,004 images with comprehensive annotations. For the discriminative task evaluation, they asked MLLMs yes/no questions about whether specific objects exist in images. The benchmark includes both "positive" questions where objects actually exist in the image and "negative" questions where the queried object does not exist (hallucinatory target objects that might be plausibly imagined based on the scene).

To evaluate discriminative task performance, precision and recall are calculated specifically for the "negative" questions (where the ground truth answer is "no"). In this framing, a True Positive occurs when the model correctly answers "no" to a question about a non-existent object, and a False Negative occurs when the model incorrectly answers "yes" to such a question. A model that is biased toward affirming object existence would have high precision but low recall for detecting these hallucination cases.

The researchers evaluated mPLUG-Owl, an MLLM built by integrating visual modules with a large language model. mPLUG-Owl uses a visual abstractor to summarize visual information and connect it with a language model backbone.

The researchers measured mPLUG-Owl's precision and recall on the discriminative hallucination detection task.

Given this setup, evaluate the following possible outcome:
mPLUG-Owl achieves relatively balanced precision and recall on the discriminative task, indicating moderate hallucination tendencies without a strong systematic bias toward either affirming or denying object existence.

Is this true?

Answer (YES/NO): NO